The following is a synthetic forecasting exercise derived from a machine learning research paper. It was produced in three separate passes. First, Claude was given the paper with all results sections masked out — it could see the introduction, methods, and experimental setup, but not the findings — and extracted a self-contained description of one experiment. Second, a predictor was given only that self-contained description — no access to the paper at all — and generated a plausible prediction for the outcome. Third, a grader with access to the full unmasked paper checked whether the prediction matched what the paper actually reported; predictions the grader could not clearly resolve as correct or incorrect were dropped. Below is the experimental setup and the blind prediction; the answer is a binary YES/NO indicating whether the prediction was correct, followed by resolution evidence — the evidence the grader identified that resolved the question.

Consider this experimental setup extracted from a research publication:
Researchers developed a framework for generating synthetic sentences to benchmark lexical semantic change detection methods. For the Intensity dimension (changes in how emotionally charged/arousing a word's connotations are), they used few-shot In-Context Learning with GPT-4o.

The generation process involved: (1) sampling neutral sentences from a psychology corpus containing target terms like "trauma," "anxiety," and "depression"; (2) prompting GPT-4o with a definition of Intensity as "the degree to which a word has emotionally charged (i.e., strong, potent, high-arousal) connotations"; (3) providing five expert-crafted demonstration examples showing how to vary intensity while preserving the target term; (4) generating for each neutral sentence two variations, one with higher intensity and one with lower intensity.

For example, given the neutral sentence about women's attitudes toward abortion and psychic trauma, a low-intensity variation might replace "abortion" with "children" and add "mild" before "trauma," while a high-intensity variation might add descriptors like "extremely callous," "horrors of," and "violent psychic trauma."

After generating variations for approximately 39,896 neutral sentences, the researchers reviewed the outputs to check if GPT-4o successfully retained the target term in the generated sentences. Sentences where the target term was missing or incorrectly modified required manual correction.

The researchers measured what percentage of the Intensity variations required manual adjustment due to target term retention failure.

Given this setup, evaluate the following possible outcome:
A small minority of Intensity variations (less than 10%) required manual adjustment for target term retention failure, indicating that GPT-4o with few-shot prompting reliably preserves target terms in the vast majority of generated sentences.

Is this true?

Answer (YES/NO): YES